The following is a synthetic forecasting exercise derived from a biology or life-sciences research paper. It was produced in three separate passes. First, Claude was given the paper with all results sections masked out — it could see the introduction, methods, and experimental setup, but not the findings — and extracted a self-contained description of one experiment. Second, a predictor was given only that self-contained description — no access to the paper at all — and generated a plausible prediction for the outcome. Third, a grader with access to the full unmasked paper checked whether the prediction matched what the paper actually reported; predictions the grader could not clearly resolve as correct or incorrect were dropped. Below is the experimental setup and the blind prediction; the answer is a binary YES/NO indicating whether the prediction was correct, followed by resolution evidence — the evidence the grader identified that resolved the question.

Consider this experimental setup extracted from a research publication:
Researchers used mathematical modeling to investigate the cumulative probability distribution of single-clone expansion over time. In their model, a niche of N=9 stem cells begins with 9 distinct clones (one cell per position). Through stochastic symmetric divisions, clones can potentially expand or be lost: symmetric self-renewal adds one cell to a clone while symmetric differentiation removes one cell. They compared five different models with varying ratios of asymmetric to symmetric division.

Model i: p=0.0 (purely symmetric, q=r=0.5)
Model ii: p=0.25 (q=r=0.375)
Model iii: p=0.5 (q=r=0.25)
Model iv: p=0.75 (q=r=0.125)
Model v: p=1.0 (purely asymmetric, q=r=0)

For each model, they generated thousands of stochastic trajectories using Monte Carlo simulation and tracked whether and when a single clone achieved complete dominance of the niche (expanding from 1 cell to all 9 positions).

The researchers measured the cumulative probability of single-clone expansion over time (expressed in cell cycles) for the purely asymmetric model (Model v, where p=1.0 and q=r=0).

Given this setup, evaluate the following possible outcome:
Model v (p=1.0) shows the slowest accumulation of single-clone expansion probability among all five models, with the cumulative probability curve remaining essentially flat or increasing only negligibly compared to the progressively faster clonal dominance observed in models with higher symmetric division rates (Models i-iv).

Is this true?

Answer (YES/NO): YES